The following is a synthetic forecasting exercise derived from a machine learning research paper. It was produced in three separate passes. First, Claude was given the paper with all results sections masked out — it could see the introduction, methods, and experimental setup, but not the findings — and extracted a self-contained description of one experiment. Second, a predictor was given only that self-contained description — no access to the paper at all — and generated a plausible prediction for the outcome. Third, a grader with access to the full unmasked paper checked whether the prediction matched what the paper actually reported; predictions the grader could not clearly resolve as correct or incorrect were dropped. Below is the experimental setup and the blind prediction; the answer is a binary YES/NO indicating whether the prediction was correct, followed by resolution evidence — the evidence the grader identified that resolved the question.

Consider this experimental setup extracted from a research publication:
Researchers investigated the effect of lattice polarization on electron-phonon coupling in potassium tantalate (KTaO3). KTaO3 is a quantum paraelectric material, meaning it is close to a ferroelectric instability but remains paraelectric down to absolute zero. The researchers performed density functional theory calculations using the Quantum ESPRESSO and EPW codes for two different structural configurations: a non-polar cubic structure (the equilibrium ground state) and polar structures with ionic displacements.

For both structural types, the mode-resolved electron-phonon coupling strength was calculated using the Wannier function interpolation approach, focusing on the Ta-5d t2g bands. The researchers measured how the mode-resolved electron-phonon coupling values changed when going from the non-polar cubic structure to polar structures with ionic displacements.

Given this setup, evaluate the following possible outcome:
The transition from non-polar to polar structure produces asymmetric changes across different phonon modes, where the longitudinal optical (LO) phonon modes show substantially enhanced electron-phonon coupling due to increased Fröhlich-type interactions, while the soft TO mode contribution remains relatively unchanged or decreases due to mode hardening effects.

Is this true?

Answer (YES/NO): NO